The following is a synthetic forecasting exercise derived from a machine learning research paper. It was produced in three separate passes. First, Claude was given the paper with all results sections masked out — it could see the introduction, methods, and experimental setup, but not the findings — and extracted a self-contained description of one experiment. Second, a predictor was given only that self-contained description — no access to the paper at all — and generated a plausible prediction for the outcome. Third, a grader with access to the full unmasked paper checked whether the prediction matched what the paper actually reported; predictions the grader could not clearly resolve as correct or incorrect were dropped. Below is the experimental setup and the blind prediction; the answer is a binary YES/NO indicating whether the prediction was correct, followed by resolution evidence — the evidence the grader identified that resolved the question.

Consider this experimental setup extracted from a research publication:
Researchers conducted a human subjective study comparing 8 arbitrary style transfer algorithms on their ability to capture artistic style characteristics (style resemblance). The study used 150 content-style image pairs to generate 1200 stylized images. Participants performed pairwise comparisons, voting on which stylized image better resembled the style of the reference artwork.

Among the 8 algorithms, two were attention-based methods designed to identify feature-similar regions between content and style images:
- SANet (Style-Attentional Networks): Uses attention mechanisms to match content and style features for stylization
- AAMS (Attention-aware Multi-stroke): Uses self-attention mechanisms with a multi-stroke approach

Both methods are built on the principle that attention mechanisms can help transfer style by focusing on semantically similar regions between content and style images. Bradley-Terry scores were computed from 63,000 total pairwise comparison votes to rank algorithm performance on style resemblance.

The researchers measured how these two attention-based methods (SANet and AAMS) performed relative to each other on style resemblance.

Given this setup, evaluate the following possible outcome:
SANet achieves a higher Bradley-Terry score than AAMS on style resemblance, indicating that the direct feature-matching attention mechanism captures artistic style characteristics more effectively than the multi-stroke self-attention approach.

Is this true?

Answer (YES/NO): YES